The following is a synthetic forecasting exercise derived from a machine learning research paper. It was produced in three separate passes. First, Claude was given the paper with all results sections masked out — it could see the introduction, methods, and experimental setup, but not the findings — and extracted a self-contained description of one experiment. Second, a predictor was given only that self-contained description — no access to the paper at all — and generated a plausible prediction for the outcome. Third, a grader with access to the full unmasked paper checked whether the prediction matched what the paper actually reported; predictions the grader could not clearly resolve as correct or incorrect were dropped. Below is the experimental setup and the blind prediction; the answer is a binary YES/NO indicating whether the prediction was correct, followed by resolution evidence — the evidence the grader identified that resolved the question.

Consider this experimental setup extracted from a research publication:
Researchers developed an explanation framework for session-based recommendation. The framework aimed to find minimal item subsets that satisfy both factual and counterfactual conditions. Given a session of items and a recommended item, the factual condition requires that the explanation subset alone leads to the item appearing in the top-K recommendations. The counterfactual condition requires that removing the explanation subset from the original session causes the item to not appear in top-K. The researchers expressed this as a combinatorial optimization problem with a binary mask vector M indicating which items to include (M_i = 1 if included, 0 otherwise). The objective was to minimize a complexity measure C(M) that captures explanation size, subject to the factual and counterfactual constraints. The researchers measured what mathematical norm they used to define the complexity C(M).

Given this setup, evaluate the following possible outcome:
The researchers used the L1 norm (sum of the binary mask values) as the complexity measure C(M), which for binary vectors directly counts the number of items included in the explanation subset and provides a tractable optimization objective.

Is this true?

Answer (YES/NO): NO